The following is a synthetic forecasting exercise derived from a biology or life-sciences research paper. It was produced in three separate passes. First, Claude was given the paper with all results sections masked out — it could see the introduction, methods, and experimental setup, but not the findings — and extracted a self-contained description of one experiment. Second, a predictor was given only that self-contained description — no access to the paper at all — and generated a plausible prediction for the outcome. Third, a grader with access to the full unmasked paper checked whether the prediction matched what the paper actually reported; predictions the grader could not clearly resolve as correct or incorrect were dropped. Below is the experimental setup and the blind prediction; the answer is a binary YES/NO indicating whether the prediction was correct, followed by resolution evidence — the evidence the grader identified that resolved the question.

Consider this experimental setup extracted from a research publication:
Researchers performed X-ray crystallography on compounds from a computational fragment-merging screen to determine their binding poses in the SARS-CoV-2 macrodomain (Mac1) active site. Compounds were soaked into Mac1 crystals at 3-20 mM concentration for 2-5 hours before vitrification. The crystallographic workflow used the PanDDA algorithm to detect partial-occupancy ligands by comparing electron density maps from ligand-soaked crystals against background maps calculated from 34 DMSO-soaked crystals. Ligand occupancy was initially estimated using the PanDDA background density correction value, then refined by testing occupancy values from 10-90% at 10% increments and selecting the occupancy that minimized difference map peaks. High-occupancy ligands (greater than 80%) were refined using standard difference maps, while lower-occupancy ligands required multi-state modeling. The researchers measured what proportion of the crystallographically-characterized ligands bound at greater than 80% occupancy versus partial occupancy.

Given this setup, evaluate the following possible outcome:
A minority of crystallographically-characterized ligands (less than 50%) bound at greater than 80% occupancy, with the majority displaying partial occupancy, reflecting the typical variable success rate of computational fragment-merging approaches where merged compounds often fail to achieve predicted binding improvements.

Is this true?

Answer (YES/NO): YES